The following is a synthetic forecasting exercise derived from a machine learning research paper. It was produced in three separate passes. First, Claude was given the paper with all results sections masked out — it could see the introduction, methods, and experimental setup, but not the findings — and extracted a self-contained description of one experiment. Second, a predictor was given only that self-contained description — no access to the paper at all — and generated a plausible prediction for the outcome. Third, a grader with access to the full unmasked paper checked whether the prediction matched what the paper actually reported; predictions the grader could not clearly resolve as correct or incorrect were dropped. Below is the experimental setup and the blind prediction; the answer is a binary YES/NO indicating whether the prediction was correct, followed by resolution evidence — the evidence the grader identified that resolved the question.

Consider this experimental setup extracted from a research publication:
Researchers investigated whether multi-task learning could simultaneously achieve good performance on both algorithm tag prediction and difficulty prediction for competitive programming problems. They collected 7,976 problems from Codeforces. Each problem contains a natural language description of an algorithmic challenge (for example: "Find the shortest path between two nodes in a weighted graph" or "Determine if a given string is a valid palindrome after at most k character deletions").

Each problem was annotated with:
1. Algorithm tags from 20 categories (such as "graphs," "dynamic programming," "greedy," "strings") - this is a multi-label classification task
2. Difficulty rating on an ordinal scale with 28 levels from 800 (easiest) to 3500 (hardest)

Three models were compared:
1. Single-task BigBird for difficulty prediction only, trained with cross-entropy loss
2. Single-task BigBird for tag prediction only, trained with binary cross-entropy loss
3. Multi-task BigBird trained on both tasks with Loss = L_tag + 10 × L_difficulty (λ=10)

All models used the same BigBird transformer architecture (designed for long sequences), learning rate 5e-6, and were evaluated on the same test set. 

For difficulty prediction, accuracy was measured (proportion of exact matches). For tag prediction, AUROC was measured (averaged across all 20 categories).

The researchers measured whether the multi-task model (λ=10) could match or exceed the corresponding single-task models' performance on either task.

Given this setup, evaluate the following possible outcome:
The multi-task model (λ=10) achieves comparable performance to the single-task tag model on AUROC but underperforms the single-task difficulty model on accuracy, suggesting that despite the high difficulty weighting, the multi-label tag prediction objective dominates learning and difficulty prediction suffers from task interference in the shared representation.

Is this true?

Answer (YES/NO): NO